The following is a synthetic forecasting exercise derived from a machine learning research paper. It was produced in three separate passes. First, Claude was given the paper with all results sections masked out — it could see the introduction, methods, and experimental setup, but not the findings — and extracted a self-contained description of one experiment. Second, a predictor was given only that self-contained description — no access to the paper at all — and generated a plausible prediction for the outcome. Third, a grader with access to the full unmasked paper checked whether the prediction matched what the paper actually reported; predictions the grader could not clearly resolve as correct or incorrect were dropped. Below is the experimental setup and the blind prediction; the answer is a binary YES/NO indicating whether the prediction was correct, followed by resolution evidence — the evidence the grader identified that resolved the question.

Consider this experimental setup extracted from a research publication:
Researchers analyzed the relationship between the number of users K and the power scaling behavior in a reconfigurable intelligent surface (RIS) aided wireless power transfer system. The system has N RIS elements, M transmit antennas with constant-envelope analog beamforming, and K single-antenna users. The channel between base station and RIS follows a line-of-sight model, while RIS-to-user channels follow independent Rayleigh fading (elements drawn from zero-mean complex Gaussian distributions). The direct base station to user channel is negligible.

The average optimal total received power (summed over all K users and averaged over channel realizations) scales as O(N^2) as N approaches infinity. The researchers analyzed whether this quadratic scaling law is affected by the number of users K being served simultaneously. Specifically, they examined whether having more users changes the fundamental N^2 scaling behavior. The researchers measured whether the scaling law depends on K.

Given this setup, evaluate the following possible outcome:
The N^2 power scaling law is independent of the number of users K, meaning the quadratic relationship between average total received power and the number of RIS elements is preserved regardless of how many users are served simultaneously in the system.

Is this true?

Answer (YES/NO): YES